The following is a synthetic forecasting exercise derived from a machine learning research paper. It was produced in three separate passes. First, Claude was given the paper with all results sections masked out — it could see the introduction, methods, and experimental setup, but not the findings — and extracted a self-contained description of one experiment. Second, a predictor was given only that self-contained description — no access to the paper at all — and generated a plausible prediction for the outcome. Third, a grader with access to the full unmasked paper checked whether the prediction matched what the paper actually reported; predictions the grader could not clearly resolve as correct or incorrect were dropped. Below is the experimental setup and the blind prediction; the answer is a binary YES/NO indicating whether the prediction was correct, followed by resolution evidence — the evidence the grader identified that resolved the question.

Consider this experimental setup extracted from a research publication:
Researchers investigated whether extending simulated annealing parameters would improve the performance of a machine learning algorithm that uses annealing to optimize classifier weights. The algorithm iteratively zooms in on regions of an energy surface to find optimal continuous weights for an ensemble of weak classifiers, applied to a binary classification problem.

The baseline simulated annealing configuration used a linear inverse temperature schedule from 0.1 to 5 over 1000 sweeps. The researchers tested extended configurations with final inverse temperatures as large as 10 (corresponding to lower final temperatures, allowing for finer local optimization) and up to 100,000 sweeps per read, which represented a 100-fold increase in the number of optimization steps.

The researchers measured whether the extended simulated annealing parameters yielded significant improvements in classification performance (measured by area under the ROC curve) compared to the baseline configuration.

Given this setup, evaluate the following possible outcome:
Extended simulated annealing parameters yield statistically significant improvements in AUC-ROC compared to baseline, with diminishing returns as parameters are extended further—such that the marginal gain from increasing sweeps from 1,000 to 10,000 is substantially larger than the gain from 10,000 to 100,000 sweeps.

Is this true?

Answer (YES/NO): NO